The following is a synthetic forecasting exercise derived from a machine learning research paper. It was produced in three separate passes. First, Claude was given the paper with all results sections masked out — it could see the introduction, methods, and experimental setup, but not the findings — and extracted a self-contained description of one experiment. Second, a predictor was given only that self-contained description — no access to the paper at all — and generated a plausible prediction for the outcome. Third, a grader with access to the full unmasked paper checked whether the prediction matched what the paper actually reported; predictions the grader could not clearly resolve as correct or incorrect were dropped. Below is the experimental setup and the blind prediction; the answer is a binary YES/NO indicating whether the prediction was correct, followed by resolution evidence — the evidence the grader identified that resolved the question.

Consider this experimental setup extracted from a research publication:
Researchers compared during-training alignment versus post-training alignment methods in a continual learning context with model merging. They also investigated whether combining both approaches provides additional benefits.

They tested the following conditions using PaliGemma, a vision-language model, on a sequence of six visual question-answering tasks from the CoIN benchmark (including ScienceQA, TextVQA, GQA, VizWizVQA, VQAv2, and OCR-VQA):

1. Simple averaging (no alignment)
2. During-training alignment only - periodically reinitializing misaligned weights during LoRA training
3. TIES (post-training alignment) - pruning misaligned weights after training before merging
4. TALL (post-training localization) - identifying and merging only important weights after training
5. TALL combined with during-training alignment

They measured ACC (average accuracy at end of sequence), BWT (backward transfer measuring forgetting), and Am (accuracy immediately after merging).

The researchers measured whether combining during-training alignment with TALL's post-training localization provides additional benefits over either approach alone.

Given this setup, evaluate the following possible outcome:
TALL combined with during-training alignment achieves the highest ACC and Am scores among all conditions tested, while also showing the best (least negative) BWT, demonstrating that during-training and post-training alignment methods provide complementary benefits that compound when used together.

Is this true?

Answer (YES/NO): NO